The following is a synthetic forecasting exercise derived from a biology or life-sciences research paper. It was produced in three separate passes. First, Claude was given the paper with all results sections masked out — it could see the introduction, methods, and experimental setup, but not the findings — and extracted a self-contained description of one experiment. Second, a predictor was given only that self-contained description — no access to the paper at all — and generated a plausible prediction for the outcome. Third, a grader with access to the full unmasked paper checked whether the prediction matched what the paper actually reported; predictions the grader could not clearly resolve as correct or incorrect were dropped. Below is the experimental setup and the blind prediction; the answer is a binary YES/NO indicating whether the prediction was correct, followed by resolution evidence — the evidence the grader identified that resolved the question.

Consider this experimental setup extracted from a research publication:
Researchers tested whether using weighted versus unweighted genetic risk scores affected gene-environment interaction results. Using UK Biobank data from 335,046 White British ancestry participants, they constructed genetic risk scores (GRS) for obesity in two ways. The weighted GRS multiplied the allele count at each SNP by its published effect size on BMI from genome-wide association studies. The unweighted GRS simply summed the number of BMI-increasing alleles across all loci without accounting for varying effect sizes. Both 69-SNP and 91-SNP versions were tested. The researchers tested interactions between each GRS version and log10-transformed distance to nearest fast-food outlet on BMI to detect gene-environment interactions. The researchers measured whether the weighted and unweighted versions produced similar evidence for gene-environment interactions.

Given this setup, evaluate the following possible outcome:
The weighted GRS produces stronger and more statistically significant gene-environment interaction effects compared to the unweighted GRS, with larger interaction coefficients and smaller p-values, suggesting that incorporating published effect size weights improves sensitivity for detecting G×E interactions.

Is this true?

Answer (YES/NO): YES